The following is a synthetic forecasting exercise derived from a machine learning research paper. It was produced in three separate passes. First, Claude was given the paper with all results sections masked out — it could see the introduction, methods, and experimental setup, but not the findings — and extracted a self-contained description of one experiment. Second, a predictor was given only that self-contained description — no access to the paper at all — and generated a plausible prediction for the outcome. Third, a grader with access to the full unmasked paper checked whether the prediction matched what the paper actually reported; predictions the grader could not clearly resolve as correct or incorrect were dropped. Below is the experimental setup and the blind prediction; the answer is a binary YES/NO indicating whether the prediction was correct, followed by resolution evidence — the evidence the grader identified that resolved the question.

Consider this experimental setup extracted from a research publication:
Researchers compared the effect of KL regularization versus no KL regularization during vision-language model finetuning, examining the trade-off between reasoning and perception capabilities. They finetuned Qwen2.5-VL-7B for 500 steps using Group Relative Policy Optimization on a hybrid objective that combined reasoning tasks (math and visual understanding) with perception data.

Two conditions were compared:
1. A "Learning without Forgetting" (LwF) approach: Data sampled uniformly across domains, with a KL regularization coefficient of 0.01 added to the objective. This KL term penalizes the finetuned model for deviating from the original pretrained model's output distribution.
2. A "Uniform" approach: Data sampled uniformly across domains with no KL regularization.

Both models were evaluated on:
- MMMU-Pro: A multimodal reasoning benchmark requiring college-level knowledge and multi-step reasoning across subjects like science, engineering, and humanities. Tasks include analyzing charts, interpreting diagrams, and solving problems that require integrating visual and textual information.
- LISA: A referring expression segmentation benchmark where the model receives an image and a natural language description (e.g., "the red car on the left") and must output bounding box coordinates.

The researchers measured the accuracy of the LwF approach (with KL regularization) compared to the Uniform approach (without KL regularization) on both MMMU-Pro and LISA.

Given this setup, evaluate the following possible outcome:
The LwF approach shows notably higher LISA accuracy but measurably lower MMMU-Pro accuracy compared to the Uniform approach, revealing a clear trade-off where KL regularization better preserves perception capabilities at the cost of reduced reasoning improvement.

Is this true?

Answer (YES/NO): NO